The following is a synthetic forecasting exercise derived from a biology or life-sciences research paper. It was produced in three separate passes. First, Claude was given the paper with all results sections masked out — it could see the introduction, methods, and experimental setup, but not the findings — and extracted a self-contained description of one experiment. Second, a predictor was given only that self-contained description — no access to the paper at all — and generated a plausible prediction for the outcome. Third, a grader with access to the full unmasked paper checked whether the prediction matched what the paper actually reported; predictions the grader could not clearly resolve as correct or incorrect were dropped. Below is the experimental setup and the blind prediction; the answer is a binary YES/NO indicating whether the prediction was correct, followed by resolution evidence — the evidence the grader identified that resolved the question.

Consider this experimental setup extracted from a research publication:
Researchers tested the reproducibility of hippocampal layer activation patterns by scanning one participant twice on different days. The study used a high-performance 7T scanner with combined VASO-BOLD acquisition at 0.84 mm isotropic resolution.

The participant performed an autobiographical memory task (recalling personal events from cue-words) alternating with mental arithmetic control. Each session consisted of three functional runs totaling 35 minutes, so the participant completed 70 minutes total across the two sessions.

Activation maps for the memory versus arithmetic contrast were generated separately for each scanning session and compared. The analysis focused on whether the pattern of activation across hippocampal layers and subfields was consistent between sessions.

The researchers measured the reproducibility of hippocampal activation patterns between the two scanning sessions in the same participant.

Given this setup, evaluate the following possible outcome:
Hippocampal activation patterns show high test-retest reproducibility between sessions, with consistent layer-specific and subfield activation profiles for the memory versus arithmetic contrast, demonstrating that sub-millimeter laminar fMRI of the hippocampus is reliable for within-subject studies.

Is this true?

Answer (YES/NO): YES